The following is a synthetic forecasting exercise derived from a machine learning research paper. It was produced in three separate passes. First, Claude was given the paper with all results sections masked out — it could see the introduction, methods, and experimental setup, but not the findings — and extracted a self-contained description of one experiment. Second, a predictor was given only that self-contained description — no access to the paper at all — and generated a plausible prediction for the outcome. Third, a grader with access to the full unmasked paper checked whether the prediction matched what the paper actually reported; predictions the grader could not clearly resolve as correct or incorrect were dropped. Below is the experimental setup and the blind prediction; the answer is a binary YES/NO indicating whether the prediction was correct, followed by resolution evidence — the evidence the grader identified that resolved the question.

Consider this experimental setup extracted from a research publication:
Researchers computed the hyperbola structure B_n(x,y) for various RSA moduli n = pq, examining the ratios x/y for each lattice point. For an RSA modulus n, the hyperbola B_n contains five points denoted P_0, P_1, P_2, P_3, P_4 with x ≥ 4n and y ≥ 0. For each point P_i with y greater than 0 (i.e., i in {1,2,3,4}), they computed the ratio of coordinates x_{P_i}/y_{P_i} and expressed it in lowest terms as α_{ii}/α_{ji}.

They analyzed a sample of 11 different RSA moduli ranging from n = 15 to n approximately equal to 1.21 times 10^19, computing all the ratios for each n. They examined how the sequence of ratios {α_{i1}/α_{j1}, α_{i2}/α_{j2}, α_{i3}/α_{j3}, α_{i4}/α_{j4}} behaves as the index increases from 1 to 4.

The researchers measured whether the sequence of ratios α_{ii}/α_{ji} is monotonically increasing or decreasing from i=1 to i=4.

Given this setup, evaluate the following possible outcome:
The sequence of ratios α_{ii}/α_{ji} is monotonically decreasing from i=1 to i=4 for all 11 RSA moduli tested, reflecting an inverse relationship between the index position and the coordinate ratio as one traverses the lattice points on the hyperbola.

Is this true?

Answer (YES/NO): YES